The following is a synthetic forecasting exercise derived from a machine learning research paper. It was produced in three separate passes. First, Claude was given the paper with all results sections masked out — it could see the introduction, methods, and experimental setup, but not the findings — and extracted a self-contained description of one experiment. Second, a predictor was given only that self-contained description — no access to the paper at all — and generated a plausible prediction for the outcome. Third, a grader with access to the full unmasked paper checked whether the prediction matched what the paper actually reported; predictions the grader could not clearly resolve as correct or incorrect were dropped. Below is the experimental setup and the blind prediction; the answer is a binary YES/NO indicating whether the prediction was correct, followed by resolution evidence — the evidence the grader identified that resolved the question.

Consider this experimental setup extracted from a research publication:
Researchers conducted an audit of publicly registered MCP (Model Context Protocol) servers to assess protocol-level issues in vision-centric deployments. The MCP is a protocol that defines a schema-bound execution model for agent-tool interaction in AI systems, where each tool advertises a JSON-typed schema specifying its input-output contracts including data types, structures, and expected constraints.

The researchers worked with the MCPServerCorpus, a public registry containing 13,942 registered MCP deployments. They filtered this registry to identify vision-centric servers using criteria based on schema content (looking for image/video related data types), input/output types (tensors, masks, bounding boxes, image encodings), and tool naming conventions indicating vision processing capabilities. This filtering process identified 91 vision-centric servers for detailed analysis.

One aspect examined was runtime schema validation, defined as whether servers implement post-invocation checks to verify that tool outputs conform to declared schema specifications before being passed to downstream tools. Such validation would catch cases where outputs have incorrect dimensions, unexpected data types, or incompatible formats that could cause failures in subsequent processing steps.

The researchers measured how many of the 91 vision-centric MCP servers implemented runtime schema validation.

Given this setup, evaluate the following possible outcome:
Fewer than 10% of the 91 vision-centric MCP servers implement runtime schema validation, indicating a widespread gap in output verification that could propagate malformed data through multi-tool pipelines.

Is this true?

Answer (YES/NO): YES